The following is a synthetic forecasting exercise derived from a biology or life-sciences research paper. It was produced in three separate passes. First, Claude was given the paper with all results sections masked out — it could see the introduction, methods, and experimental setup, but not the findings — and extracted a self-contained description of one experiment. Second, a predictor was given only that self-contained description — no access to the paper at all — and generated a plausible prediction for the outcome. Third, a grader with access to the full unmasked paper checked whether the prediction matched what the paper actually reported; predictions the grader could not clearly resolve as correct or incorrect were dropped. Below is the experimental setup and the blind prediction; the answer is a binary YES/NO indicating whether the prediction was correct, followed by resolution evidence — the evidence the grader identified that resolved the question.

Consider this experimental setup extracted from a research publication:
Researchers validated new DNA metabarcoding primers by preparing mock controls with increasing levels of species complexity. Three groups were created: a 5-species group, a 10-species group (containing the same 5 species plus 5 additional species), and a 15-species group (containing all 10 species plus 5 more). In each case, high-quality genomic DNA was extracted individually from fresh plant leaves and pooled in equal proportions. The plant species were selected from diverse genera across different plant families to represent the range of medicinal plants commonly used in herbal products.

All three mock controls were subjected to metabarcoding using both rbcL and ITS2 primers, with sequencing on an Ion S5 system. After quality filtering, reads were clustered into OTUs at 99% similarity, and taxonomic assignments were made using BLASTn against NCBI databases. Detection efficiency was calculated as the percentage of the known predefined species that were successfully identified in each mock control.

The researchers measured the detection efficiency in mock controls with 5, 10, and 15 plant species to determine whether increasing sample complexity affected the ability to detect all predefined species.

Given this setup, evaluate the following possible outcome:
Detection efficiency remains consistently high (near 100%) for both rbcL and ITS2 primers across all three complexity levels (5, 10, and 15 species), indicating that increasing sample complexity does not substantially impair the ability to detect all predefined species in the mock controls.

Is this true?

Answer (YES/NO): NO